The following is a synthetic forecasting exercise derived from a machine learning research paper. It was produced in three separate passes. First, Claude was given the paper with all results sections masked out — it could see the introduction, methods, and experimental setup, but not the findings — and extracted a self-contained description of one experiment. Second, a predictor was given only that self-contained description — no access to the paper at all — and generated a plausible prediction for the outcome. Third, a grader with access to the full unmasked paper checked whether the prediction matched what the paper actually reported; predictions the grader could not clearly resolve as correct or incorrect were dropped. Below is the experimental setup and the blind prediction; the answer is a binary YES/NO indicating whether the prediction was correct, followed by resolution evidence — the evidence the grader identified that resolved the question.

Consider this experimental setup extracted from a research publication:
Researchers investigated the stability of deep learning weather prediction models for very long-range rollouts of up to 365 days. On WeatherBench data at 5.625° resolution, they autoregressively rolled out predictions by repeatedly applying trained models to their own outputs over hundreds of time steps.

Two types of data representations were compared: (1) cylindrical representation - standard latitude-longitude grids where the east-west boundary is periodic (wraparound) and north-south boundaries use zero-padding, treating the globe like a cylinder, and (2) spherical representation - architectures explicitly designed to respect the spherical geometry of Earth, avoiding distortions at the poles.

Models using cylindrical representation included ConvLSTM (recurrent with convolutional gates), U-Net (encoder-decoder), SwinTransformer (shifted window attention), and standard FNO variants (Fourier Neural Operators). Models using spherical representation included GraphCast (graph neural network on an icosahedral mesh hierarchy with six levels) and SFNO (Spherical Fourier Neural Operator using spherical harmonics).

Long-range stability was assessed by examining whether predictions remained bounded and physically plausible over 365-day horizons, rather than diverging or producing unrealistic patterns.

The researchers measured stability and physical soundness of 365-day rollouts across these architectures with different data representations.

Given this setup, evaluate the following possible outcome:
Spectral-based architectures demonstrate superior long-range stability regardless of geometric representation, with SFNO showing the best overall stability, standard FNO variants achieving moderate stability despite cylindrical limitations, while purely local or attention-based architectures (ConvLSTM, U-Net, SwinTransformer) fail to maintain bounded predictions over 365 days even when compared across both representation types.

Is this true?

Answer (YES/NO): NO